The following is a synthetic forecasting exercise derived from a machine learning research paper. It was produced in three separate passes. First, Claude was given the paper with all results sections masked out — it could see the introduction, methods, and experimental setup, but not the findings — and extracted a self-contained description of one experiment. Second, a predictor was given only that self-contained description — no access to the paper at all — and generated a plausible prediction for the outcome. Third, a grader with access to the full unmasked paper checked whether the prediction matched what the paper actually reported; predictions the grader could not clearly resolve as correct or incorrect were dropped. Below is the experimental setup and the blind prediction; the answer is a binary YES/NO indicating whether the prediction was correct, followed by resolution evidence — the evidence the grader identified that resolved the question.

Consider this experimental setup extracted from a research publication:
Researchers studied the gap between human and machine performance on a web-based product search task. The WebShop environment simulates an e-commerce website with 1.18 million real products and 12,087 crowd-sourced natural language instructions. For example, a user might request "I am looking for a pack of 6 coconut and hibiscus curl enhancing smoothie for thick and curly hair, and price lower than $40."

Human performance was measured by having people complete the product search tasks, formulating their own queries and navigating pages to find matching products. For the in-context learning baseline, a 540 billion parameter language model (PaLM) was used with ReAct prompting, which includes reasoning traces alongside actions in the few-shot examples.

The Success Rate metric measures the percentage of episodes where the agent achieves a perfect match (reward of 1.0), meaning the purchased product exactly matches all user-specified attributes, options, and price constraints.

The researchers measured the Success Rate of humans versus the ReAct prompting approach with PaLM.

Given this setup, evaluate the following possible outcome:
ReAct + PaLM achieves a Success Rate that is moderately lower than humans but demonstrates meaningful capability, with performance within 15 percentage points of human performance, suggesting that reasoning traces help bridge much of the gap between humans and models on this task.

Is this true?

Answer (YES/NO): NO